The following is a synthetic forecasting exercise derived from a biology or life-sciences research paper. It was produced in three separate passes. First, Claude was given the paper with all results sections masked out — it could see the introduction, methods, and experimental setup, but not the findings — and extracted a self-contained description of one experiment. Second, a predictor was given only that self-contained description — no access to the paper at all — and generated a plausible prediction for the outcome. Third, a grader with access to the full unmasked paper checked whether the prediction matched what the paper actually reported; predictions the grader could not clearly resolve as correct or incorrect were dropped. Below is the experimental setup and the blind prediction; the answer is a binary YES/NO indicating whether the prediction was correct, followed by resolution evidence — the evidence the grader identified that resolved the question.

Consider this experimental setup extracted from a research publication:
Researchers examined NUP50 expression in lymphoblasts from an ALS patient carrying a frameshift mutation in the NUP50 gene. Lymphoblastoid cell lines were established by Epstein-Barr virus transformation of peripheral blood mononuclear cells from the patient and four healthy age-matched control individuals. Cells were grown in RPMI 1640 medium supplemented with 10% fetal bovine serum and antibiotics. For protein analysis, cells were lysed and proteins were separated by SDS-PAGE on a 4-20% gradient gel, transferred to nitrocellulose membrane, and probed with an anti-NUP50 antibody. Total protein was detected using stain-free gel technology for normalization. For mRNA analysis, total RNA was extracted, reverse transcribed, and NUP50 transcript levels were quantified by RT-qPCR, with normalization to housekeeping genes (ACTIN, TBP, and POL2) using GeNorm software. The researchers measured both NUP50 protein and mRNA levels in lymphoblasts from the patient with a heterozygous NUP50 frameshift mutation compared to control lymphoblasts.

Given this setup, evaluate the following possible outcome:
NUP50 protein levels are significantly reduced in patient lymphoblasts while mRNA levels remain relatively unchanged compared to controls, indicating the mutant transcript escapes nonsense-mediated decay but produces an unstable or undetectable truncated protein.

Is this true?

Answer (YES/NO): YES